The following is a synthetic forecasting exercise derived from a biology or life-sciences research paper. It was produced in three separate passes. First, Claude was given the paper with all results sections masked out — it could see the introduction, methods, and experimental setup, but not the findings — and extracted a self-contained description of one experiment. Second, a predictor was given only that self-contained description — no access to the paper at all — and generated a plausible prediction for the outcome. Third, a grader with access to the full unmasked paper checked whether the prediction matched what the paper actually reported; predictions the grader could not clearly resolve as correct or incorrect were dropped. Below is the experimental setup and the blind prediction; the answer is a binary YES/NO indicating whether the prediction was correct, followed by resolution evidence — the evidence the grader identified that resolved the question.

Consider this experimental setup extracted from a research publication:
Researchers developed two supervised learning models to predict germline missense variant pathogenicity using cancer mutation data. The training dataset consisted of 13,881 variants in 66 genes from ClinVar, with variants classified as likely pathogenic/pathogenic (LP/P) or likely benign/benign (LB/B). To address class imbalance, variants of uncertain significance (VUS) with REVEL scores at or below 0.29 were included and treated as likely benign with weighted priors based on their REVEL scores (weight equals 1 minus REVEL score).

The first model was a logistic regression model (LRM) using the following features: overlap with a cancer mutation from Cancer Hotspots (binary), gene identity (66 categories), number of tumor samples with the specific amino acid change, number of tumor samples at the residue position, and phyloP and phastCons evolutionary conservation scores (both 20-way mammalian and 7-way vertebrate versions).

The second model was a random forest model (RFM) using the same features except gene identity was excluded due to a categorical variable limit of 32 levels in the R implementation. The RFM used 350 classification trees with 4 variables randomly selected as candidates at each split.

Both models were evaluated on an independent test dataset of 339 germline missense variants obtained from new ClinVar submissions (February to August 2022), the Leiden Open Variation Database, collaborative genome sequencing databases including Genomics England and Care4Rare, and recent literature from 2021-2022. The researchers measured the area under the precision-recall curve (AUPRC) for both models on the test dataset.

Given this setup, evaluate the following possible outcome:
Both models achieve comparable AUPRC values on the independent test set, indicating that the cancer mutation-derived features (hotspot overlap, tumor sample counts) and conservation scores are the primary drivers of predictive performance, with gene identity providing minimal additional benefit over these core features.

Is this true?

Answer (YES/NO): YES